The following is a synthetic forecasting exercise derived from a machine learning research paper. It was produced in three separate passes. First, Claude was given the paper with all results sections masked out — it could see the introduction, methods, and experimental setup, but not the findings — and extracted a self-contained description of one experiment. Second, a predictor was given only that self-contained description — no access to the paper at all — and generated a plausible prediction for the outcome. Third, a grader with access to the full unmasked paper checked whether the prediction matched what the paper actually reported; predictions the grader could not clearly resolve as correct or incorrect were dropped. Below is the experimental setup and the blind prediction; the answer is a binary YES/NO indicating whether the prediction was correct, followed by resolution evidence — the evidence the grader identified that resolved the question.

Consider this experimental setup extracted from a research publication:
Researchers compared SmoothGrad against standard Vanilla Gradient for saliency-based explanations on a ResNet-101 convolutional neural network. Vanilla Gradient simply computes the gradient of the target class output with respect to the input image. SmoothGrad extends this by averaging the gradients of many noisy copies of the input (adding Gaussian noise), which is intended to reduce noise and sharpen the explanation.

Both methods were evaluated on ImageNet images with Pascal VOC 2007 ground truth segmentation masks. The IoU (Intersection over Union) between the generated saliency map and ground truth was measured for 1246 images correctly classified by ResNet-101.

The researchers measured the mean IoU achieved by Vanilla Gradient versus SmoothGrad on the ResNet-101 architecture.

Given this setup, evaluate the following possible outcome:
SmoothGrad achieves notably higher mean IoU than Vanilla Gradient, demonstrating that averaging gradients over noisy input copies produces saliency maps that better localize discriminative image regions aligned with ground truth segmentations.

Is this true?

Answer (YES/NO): YES